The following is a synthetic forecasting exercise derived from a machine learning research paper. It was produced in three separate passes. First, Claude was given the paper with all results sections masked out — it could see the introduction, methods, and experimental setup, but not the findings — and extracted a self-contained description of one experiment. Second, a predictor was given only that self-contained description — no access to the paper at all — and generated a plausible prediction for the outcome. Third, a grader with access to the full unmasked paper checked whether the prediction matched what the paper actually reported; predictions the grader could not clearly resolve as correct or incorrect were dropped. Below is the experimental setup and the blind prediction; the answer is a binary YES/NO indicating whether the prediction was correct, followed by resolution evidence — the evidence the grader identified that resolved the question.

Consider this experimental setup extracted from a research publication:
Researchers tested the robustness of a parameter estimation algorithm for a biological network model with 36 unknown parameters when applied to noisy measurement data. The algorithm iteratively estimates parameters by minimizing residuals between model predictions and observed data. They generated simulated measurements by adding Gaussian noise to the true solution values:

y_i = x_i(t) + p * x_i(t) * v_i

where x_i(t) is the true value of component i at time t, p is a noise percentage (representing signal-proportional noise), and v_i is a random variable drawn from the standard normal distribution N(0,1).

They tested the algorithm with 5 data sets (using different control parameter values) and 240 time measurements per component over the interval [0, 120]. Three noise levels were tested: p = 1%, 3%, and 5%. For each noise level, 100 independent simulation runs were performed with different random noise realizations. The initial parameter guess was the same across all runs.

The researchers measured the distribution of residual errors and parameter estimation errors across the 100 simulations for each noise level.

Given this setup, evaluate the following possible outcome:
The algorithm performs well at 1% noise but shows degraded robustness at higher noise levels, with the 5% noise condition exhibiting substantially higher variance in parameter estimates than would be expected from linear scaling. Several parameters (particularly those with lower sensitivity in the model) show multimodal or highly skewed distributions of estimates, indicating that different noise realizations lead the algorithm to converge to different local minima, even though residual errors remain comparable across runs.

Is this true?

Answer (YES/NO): NO